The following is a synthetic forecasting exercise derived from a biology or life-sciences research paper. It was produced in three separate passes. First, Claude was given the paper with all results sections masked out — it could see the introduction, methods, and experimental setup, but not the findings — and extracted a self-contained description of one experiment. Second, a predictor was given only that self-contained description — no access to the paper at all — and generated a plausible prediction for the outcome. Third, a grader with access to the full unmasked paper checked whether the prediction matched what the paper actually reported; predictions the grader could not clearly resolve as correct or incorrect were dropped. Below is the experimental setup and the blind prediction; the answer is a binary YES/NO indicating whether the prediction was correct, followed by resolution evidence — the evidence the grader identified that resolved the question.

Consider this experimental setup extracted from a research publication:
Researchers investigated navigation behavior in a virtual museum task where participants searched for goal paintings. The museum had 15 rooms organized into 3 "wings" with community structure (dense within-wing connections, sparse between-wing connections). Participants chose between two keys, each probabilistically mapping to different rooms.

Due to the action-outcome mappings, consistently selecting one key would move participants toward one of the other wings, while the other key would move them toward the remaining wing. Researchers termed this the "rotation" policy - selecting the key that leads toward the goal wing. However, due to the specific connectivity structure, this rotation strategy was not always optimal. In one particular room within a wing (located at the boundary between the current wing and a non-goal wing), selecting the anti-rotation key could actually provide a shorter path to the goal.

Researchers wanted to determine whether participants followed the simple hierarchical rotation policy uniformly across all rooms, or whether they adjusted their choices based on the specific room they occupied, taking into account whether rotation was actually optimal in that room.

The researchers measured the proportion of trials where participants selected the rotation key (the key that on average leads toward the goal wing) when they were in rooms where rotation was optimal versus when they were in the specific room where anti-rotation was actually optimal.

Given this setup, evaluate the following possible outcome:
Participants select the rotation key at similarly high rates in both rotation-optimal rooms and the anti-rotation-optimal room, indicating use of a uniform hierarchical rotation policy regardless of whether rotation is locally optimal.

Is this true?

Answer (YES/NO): NO